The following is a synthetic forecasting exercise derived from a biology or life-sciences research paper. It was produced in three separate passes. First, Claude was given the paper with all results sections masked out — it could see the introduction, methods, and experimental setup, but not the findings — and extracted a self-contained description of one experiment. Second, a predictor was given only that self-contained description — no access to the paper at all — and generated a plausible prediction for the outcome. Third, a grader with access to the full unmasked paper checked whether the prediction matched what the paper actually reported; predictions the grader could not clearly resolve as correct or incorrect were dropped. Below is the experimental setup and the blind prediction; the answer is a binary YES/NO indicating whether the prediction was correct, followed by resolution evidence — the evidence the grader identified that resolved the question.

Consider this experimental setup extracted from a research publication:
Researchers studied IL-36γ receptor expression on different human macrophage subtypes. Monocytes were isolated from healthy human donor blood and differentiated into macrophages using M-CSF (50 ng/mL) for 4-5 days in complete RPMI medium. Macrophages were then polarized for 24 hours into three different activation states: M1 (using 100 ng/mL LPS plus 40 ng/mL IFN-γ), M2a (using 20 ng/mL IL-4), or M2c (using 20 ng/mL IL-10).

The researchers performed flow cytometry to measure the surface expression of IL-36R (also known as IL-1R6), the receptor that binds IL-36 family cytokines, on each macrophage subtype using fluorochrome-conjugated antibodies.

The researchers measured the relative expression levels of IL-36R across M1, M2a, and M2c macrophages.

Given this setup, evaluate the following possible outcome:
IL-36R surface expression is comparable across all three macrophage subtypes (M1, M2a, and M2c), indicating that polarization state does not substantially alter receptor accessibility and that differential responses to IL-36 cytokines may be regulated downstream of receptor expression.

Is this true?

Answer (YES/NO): NO